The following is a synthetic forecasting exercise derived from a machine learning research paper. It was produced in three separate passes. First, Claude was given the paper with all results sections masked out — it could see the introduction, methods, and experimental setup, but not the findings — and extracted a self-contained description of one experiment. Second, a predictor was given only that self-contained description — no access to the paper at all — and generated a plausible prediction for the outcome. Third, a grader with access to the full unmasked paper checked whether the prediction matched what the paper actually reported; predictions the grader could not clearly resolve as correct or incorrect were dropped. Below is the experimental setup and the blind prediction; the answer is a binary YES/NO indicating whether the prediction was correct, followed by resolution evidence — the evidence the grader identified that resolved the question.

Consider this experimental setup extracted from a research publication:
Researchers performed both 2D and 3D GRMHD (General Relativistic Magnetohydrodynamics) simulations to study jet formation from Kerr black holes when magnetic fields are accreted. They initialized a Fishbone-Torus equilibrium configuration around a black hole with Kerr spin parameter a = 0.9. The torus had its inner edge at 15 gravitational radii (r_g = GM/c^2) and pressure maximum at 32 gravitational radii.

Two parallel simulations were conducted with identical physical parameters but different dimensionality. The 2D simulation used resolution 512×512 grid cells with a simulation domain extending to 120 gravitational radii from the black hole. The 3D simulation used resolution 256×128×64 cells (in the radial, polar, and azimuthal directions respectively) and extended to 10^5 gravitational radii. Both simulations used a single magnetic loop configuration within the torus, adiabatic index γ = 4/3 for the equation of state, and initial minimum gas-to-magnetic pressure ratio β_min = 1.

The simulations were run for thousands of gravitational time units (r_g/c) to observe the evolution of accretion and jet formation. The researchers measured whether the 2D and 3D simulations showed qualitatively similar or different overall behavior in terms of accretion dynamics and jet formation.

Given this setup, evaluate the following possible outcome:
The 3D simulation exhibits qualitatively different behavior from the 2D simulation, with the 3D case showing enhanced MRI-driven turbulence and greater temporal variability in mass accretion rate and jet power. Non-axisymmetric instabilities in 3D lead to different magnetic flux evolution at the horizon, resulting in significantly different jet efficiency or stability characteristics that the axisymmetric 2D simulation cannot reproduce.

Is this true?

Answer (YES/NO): NO